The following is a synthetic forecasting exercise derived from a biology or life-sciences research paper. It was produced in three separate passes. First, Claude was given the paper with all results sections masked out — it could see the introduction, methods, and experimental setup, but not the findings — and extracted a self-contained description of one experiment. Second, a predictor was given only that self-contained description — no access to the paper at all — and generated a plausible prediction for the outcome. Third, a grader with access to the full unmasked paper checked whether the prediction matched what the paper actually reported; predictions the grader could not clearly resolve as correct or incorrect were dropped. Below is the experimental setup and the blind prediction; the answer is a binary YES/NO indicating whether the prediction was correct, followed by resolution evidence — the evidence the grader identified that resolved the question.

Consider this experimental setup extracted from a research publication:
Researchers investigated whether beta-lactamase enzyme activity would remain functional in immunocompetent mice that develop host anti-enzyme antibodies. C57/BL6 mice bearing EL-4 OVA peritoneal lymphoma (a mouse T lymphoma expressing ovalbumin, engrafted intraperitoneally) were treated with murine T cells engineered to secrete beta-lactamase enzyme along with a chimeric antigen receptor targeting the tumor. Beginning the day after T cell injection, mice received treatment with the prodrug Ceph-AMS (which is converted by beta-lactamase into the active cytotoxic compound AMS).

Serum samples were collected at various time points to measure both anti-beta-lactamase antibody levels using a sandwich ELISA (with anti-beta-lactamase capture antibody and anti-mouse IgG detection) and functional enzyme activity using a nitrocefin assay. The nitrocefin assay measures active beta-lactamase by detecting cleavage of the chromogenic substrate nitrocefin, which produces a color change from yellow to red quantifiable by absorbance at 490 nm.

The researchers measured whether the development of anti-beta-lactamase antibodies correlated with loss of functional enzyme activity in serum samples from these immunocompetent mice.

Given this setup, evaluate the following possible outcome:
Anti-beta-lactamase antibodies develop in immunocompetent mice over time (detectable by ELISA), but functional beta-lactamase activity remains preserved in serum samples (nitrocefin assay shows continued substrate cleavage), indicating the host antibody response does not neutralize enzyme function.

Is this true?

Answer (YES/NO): YES